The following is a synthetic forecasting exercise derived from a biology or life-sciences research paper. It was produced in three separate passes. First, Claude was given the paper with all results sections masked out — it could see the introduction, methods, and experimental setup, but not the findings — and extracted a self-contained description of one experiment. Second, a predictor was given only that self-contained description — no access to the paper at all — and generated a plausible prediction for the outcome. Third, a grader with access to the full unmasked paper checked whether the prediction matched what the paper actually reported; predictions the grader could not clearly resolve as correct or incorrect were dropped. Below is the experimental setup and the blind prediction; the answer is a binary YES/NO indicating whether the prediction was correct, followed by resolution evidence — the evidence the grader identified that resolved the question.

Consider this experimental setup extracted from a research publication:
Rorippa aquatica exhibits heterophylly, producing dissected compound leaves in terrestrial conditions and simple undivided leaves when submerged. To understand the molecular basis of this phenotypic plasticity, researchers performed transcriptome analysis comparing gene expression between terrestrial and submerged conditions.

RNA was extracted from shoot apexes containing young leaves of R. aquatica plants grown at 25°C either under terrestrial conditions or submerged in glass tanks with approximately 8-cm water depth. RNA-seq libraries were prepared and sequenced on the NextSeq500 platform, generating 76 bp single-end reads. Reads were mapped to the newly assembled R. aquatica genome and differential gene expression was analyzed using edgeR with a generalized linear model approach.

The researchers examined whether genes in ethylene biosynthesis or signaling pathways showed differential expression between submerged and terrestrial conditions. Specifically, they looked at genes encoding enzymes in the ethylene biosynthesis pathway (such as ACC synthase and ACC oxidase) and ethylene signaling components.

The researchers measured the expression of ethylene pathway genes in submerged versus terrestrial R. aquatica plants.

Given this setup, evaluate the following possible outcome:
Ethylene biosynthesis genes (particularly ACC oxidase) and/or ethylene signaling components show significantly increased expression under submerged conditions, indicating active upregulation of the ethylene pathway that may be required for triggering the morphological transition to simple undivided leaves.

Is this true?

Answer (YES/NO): NO